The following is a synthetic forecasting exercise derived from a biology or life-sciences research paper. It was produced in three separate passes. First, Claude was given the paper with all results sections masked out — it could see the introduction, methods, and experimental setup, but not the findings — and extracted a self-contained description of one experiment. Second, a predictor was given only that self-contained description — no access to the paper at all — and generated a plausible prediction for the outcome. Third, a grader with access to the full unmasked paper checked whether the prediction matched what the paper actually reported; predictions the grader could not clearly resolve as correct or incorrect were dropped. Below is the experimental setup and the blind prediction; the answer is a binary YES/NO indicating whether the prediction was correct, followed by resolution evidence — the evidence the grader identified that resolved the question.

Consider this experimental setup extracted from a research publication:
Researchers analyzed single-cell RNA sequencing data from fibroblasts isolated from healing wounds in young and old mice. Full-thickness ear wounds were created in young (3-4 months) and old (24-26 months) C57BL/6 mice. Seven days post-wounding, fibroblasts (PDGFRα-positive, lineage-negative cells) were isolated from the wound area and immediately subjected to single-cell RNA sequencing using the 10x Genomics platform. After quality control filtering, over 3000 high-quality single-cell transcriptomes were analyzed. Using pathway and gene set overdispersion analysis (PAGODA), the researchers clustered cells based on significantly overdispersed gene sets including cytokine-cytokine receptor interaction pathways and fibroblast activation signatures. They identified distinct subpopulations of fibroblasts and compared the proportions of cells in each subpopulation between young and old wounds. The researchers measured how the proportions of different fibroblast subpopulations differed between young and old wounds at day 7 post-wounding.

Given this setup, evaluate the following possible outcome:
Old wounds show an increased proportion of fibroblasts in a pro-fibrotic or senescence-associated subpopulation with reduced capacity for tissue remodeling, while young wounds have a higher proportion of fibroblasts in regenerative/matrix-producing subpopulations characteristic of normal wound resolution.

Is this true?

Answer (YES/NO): NO